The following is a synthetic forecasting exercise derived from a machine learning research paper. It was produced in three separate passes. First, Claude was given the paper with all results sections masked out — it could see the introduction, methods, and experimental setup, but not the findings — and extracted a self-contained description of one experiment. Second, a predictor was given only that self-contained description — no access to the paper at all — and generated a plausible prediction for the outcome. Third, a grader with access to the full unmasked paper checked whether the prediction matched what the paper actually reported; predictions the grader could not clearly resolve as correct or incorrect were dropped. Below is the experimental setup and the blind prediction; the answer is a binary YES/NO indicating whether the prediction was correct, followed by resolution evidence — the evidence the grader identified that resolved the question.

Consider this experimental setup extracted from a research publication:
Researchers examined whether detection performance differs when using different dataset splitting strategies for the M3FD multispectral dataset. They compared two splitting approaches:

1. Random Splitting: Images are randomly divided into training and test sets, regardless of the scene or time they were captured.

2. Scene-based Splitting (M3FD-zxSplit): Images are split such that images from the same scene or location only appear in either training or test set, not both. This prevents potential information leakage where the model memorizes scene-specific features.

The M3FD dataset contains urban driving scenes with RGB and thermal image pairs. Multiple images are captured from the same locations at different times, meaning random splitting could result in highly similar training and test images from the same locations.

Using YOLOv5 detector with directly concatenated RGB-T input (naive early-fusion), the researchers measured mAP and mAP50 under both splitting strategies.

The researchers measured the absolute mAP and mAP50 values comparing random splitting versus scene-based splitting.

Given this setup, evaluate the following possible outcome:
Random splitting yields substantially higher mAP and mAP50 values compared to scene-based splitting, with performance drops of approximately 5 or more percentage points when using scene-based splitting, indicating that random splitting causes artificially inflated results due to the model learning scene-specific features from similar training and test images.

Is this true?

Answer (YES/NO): YES